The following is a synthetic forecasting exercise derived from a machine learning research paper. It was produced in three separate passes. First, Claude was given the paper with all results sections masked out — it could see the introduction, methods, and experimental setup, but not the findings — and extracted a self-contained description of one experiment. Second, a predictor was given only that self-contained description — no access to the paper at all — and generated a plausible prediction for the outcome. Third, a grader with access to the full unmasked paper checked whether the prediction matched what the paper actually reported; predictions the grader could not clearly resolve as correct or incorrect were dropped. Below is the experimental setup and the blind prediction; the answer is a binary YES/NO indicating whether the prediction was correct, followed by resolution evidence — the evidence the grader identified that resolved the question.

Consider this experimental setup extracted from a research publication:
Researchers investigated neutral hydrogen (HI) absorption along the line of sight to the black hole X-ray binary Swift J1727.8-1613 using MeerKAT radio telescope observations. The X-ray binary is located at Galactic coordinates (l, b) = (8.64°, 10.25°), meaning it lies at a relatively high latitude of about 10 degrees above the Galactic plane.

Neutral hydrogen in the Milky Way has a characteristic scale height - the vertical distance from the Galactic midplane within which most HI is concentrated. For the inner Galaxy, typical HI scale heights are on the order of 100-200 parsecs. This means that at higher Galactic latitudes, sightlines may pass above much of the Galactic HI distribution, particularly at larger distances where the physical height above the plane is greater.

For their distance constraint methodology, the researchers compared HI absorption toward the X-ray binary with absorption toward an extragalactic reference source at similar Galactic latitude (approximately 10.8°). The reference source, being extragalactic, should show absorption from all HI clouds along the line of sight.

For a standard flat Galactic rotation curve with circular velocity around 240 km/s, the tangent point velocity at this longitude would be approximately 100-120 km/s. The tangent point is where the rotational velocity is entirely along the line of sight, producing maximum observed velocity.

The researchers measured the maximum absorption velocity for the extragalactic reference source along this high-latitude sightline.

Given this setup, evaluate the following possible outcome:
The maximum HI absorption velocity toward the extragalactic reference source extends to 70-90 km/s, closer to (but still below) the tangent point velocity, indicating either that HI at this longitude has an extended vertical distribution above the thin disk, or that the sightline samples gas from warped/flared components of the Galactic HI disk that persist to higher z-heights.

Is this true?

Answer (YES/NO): NO